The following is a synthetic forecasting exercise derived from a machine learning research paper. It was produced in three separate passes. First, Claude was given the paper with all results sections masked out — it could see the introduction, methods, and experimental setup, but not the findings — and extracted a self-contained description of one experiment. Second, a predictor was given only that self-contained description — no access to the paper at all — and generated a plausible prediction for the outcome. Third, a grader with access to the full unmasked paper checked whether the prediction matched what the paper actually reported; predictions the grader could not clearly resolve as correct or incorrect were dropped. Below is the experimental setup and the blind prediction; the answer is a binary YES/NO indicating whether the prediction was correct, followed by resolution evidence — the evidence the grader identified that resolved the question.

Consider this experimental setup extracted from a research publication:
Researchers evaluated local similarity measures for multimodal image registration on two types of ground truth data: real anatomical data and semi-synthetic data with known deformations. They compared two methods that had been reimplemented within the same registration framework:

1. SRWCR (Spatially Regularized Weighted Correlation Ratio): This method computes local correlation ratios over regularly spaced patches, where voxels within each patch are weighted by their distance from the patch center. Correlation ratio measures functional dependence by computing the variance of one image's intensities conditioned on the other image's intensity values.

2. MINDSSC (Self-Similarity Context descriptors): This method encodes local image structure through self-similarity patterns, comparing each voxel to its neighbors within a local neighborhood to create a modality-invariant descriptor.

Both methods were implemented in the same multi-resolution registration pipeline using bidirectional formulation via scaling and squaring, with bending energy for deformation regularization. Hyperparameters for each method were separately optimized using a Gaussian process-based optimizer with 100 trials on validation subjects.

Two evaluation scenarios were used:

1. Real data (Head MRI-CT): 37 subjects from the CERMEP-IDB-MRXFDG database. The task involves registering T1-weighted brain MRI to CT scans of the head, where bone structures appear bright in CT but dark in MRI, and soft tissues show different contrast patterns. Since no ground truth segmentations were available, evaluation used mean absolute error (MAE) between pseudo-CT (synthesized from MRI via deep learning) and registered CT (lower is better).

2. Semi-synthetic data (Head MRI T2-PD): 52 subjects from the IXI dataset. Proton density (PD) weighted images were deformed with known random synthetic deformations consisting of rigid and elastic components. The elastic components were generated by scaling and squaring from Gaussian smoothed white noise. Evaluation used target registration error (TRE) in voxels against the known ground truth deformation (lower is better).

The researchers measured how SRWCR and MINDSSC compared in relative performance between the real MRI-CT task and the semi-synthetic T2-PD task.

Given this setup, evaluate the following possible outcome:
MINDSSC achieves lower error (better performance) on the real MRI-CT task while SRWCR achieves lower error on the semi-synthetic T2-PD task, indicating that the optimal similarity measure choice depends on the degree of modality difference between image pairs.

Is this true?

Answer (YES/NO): YES